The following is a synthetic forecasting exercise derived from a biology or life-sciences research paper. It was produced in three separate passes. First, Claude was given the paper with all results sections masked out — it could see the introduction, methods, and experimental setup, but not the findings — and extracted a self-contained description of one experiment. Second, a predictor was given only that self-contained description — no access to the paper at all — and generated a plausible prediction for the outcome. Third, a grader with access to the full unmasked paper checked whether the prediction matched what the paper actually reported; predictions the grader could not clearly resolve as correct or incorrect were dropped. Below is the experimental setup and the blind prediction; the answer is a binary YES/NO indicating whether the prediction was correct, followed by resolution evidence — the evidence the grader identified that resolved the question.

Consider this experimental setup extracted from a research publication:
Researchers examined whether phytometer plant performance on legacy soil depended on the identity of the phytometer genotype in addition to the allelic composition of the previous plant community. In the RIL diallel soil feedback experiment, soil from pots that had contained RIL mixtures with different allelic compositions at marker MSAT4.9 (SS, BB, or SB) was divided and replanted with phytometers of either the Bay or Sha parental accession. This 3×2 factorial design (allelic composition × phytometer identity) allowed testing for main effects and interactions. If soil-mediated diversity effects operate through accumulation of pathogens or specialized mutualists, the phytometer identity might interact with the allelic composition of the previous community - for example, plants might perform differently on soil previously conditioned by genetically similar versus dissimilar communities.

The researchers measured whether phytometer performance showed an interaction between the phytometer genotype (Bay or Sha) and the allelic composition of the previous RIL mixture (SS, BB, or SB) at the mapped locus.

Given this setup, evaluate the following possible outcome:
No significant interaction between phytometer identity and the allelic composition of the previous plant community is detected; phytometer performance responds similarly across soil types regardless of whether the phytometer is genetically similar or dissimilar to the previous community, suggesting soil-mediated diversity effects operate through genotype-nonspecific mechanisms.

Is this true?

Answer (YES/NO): NO